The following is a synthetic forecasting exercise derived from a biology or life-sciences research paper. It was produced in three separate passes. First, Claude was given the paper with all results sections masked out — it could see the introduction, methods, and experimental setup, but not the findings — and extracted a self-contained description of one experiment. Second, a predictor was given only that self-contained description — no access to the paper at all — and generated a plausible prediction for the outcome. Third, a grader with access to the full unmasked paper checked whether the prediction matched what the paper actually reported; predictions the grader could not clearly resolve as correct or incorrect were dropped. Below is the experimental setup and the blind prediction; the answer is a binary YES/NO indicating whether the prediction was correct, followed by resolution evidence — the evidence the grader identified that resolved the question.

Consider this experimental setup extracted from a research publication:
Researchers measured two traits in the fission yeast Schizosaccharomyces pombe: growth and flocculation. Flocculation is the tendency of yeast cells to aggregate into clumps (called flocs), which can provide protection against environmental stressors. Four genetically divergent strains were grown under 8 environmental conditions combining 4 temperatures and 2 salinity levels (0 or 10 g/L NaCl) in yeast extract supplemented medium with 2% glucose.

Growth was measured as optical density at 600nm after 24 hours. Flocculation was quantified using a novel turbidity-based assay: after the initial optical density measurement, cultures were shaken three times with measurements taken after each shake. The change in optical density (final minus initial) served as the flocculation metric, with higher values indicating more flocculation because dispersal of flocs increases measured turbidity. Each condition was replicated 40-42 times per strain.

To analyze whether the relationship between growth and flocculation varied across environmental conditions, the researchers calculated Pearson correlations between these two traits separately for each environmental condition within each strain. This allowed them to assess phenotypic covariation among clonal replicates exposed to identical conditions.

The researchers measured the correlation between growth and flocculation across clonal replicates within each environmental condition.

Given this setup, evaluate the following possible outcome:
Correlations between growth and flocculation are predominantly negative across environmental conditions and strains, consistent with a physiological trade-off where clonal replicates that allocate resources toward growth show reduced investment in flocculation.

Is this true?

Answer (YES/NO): NO